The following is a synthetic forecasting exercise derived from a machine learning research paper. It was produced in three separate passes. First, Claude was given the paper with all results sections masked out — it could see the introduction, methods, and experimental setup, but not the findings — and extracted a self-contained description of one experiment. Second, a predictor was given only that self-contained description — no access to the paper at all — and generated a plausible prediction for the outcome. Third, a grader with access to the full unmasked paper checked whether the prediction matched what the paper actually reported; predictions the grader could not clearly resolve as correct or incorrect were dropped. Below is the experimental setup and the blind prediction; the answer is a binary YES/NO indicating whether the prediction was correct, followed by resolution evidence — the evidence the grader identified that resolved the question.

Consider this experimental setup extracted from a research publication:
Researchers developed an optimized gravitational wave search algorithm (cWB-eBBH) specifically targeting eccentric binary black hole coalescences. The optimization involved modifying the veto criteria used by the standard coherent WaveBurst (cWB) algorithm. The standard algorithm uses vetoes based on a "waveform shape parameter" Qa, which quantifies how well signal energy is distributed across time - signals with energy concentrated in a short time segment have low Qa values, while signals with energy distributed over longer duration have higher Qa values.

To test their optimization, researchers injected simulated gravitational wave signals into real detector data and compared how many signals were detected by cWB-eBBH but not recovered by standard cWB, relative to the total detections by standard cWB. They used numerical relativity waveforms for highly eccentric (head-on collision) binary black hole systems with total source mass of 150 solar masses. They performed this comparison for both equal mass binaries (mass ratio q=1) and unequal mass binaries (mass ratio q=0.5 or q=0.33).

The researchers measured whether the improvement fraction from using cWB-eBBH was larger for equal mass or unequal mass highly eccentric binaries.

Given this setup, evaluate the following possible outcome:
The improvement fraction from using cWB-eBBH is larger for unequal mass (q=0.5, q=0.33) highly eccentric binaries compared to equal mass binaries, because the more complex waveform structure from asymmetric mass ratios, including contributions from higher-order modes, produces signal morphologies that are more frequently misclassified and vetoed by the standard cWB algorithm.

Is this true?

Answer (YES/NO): YES